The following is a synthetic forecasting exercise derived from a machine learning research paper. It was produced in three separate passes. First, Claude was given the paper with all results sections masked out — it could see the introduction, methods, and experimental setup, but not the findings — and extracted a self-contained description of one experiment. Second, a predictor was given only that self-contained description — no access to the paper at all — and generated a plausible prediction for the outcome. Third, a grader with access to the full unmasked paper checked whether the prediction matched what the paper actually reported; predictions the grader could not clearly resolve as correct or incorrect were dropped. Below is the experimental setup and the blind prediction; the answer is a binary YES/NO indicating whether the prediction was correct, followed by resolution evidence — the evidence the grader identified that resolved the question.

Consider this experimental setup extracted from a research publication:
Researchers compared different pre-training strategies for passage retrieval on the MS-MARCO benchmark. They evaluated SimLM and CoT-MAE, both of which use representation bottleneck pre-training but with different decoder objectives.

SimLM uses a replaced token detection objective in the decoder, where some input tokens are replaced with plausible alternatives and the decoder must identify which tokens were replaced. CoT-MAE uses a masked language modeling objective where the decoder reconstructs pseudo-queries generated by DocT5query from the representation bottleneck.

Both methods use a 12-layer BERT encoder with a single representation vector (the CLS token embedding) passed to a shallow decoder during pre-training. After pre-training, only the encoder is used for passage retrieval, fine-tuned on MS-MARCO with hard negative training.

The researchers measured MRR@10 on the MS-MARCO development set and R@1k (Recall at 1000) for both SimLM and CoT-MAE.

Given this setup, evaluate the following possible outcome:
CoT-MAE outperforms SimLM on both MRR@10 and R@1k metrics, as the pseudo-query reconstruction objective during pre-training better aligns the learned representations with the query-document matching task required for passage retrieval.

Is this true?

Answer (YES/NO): YES